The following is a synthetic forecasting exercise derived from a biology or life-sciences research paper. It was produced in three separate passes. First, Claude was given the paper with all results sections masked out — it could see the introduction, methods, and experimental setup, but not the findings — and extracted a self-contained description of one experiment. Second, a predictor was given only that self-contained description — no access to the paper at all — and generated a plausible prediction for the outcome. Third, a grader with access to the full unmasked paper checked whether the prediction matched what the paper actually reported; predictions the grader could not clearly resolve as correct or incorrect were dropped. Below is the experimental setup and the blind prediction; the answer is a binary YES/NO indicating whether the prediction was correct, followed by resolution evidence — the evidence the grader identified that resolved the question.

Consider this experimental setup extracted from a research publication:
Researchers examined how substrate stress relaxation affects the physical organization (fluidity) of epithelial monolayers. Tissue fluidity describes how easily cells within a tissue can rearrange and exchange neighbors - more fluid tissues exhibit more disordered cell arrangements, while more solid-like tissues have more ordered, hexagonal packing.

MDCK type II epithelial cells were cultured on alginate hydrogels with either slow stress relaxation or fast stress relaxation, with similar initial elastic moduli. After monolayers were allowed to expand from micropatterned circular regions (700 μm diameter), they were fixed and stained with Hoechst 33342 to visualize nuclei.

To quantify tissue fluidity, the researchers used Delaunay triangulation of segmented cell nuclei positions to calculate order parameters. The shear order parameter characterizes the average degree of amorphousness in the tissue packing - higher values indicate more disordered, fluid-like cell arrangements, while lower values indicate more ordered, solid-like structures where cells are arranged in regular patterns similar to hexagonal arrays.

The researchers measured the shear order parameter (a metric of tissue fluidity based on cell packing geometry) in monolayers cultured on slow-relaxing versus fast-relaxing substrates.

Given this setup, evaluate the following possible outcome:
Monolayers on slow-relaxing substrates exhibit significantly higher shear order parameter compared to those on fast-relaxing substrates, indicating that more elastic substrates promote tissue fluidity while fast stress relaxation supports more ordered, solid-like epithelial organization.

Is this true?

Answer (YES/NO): YES